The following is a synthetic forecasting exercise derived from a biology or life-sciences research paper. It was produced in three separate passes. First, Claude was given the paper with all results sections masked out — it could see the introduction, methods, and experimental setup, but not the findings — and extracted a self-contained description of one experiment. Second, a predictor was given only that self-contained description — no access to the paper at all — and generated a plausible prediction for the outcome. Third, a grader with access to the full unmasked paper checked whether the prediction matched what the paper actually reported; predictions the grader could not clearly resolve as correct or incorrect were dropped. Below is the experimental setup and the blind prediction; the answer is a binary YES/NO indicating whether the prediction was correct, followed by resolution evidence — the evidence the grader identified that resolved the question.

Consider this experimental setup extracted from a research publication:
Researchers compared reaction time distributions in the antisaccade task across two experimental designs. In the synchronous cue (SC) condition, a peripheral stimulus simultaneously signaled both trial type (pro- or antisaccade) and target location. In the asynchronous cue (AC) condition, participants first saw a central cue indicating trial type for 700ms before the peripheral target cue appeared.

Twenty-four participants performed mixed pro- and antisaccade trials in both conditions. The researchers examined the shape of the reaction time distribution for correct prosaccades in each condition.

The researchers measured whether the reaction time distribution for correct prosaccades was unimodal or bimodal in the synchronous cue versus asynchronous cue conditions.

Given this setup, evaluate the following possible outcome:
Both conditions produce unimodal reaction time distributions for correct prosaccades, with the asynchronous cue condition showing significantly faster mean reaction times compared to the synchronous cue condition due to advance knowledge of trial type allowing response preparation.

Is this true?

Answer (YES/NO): NO